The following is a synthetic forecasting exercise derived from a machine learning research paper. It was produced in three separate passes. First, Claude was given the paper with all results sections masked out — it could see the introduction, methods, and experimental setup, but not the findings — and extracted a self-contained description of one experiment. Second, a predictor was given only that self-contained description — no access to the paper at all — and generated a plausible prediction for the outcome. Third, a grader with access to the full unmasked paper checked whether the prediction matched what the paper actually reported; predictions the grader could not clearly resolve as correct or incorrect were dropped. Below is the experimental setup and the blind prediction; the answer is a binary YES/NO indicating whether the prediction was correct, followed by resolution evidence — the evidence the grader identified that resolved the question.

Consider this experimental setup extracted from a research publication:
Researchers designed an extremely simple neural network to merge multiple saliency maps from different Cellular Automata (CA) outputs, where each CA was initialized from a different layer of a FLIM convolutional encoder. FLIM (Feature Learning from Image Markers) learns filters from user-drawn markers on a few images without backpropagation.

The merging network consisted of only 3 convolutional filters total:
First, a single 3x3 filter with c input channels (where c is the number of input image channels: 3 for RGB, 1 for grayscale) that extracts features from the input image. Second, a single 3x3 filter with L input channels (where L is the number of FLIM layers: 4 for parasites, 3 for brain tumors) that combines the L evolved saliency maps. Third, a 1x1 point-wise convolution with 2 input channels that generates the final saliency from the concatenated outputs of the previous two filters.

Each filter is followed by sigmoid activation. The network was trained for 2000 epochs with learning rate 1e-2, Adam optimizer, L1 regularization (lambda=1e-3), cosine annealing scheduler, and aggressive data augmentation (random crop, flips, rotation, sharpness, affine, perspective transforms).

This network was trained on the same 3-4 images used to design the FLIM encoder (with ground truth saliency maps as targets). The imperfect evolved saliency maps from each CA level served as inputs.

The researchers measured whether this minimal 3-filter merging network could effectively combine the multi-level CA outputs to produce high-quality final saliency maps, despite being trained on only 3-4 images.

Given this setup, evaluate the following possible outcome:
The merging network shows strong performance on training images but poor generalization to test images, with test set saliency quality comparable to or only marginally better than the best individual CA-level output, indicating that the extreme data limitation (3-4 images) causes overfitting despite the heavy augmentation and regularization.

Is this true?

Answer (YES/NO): NO